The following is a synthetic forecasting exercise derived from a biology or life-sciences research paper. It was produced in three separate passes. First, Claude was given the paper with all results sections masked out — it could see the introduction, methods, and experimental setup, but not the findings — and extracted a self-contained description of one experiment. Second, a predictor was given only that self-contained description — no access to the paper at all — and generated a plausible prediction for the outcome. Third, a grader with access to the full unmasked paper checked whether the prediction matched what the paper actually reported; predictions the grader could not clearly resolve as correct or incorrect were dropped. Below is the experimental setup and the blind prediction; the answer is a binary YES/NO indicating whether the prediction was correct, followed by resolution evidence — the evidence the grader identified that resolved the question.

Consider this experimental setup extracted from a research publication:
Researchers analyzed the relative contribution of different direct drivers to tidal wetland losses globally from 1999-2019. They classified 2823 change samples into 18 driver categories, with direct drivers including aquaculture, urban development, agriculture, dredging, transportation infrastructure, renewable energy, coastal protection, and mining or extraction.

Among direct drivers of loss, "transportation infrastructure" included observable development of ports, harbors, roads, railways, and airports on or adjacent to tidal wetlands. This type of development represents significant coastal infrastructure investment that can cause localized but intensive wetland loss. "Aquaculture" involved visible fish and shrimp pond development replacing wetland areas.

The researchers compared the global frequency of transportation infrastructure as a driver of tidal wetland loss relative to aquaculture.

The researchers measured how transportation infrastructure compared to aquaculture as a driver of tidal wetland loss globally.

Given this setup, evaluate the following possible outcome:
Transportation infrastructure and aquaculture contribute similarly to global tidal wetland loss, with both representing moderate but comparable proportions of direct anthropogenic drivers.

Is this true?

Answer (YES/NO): NO